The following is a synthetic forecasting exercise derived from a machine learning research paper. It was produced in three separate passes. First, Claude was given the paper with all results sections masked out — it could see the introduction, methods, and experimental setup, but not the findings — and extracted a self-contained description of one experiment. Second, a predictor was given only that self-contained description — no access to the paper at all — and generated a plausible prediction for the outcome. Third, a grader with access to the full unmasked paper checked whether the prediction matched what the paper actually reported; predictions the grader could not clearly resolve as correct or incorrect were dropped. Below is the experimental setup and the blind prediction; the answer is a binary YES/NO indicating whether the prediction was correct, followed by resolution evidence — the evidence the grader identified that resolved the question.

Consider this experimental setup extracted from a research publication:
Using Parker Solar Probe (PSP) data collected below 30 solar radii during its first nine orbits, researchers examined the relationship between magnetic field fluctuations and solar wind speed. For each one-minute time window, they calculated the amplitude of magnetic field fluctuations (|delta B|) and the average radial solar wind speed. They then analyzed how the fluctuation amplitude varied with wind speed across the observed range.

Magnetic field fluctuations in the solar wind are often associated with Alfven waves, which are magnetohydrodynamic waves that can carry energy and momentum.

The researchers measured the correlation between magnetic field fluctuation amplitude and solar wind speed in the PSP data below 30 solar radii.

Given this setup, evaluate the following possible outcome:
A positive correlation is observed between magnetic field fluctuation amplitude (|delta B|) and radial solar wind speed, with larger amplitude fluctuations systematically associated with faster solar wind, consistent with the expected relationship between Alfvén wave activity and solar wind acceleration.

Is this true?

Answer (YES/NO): YES